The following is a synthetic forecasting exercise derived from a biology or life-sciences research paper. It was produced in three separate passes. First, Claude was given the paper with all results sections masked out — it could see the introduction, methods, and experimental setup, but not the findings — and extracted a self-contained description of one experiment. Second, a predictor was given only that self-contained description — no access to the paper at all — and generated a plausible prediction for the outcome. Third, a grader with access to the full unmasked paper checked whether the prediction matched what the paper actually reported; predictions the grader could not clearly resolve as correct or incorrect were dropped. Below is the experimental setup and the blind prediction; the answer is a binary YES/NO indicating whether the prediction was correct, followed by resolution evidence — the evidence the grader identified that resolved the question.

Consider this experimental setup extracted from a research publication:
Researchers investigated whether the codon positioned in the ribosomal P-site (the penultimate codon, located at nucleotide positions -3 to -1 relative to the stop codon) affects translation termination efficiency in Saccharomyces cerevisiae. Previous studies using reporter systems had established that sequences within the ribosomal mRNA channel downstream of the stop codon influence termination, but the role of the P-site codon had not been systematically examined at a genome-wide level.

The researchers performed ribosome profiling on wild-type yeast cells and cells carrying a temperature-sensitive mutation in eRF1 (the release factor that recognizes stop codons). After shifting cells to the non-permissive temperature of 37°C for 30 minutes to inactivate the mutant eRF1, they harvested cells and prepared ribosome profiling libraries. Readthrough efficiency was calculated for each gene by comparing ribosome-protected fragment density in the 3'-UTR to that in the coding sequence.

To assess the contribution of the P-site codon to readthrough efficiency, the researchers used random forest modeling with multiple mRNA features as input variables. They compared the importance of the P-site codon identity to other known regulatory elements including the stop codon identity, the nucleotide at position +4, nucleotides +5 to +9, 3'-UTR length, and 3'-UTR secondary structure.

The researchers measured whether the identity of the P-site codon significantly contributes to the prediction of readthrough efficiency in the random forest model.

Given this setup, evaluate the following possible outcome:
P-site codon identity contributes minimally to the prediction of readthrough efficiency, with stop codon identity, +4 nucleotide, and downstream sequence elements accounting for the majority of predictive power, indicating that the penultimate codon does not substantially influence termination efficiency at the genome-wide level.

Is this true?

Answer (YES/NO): NO